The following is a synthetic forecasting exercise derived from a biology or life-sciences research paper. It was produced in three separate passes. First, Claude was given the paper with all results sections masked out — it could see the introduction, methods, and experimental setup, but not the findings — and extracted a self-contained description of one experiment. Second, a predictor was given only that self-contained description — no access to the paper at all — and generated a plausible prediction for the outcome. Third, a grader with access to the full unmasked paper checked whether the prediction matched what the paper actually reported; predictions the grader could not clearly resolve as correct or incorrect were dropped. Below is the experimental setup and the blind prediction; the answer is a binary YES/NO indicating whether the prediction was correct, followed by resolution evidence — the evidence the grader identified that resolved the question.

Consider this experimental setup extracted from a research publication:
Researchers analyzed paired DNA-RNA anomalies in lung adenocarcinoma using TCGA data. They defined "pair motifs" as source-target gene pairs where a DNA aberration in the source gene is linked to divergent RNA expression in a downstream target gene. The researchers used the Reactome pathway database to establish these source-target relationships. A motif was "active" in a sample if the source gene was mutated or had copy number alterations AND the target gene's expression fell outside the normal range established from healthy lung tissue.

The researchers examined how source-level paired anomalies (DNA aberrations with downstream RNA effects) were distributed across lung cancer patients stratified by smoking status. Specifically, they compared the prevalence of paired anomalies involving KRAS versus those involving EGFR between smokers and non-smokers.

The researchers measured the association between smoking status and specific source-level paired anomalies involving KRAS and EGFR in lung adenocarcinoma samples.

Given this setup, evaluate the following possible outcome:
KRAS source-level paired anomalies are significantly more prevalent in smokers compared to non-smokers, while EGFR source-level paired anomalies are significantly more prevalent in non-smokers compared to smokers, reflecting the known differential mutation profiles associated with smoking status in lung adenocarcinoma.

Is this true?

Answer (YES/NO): YES